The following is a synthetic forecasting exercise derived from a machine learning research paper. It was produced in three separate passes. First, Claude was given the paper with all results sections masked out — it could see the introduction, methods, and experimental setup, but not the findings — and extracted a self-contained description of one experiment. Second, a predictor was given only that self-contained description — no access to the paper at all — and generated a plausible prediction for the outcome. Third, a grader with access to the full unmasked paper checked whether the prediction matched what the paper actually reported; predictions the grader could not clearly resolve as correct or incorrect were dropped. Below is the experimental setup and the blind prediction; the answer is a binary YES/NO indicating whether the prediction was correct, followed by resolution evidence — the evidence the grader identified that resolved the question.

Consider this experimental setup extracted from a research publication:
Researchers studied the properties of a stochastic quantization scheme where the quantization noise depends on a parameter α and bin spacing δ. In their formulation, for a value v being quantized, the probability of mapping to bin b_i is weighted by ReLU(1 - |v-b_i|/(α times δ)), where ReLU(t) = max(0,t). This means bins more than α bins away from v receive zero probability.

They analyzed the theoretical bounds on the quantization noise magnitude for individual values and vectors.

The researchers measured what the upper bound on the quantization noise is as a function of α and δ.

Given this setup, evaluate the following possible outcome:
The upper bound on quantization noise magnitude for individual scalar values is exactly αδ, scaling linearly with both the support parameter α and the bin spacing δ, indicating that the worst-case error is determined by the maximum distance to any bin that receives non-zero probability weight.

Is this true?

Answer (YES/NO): YES